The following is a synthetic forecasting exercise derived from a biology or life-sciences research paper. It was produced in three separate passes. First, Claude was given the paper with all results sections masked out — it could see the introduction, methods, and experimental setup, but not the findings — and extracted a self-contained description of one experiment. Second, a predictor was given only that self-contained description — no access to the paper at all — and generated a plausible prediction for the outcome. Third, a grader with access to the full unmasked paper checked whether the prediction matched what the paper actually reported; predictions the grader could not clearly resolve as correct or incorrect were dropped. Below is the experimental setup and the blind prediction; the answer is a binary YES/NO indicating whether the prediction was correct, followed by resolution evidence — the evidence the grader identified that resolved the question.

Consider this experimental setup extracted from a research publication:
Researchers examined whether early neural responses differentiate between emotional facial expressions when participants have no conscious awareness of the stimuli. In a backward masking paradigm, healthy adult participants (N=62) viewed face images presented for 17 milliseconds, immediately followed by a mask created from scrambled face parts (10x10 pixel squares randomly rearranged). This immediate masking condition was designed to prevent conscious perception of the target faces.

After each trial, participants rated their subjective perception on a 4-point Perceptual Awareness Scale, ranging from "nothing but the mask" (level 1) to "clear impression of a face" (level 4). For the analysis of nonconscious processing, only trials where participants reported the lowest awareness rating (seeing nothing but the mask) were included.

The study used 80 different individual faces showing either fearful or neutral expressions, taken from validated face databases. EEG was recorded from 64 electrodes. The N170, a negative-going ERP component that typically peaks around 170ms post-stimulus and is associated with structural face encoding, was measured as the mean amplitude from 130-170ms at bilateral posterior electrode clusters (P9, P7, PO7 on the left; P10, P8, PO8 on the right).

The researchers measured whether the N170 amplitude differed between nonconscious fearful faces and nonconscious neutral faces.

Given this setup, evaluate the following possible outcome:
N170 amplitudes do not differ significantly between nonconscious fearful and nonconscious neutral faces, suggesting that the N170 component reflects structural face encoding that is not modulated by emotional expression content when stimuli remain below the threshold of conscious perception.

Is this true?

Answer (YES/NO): NO